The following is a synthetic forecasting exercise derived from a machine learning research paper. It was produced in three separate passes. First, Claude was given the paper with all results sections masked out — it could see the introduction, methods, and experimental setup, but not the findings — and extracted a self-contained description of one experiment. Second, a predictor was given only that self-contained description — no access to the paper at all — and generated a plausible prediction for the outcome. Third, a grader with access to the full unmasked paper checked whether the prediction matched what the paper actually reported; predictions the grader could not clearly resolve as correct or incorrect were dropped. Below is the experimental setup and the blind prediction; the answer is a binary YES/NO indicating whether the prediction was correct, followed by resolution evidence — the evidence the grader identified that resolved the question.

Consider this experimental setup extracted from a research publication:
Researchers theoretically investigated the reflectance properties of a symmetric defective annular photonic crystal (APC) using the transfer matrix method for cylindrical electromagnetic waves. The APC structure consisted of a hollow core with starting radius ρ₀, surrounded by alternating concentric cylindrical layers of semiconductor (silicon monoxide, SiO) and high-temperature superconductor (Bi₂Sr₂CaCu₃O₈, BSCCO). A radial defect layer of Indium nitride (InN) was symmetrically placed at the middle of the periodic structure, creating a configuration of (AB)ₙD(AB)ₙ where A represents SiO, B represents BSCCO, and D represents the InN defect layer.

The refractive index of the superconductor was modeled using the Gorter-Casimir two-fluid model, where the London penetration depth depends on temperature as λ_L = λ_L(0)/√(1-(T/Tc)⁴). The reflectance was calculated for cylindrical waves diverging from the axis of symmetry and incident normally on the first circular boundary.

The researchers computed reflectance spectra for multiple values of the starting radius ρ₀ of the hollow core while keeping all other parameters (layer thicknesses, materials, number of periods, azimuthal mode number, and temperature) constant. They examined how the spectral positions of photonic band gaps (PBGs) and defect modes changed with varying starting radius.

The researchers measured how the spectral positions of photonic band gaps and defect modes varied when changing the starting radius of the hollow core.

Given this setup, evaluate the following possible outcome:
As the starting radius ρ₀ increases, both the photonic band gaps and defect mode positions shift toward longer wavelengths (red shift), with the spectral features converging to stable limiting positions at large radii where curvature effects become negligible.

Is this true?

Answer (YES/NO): NO